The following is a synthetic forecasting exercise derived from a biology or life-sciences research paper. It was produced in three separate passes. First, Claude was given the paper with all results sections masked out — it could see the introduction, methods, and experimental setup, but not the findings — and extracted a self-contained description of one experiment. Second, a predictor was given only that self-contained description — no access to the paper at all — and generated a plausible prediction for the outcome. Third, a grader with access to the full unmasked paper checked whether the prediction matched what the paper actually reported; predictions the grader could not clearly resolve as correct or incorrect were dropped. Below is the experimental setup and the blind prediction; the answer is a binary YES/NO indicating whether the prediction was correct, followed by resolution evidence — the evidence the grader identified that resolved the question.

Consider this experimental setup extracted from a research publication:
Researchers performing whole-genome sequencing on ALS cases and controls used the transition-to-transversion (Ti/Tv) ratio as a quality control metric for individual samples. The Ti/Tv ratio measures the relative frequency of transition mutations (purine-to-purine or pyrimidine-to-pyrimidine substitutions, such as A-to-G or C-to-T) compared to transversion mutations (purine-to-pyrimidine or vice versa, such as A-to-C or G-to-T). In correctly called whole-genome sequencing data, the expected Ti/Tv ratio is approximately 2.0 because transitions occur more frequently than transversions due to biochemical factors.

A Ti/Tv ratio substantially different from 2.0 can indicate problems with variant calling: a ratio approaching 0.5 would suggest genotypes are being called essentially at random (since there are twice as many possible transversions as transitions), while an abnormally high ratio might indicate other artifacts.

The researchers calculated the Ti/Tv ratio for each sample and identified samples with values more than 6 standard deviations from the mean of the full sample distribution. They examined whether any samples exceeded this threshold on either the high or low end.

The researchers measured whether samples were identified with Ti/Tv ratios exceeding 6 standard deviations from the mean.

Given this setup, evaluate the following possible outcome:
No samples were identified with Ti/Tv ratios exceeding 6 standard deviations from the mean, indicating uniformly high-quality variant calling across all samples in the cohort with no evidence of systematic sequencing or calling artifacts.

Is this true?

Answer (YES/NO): NO